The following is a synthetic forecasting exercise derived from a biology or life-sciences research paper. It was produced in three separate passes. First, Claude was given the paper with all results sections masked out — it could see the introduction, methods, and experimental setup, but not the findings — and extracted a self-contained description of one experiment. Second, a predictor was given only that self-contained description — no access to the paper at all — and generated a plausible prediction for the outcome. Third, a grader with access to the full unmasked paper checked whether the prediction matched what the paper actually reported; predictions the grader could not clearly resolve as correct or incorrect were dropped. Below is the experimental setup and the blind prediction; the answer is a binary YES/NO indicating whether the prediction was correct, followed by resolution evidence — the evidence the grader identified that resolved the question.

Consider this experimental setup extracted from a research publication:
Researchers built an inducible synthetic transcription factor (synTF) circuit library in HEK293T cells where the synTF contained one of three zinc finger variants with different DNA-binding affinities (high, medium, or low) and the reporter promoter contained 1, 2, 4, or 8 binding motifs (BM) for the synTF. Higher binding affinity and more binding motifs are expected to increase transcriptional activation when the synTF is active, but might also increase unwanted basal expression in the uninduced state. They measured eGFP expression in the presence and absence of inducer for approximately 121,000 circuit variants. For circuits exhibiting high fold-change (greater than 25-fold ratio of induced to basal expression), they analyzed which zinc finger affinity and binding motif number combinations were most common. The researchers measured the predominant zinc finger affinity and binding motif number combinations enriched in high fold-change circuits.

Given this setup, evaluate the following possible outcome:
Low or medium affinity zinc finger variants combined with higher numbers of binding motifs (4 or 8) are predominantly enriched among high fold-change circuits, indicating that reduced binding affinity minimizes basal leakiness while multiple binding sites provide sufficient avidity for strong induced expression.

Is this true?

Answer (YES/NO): NO